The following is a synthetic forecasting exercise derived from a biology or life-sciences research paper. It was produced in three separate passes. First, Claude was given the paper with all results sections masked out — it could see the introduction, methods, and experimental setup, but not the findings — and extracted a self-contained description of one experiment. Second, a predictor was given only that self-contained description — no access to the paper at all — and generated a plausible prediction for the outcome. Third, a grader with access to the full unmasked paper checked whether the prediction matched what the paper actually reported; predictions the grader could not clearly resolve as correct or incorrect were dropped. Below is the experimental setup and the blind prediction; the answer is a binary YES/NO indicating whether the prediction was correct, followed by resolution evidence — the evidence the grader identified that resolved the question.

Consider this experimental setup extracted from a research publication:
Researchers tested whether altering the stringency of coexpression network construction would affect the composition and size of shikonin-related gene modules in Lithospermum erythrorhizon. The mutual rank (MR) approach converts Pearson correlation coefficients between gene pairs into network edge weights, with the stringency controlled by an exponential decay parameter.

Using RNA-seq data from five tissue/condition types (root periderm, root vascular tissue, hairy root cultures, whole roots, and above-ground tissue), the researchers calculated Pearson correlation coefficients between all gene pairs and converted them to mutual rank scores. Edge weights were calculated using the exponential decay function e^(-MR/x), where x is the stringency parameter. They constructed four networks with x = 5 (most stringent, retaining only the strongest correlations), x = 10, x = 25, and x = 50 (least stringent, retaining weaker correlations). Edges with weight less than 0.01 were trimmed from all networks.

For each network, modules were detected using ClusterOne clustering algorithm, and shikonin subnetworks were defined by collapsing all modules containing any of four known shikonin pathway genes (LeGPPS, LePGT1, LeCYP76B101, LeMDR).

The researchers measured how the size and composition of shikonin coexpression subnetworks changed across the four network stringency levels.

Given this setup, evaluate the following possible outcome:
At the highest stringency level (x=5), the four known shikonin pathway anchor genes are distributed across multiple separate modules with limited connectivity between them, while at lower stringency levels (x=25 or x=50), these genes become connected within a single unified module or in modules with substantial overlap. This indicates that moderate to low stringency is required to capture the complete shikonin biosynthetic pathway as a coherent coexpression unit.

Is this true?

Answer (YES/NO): NO